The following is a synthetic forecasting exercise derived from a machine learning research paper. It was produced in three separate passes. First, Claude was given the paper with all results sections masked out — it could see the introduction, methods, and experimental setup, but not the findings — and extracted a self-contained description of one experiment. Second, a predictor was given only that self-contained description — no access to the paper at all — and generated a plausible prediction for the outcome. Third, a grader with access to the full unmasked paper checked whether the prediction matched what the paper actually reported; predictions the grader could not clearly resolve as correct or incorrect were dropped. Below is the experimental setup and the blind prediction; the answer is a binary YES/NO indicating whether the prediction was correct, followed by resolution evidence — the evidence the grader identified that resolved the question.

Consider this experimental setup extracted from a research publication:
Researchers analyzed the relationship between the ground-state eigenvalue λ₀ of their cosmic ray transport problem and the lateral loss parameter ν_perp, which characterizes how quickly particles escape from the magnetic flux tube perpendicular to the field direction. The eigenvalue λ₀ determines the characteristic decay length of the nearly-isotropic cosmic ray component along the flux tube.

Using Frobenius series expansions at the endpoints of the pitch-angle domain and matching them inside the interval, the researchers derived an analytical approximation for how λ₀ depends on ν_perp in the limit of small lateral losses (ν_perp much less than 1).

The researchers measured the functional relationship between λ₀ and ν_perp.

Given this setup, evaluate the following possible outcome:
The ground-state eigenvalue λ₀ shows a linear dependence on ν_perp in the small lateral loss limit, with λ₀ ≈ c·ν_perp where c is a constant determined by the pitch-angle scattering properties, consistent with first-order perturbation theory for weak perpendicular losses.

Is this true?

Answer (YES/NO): NO